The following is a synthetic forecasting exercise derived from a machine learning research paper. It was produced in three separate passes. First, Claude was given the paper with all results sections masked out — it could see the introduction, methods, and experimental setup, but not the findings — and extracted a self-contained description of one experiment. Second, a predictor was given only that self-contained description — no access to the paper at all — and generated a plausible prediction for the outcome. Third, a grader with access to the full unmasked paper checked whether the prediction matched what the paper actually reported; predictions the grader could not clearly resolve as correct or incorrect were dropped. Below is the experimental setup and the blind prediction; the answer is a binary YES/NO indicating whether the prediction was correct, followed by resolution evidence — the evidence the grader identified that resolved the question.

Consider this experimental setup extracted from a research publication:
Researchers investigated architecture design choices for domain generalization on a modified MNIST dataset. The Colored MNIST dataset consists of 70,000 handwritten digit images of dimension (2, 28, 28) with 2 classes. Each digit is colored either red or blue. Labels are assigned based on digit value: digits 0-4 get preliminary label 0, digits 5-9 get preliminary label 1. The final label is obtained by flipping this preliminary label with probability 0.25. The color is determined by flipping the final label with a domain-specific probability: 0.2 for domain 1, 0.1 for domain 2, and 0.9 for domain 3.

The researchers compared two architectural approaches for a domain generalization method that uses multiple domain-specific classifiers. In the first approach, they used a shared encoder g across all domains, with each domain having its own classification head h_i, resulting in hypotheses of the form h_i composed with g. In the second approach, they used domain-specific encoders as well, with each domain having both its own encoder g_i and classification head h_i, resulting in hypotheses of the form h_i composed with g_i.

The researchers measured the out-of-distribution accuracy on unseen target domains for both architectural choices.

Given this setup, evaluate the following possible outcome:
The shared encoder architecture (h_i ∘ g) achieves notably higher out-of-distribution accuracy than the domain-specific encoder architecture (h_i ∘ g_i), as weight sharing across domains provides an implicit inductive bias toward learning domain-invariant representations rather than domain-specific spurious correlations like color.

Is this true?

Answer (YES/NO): YES